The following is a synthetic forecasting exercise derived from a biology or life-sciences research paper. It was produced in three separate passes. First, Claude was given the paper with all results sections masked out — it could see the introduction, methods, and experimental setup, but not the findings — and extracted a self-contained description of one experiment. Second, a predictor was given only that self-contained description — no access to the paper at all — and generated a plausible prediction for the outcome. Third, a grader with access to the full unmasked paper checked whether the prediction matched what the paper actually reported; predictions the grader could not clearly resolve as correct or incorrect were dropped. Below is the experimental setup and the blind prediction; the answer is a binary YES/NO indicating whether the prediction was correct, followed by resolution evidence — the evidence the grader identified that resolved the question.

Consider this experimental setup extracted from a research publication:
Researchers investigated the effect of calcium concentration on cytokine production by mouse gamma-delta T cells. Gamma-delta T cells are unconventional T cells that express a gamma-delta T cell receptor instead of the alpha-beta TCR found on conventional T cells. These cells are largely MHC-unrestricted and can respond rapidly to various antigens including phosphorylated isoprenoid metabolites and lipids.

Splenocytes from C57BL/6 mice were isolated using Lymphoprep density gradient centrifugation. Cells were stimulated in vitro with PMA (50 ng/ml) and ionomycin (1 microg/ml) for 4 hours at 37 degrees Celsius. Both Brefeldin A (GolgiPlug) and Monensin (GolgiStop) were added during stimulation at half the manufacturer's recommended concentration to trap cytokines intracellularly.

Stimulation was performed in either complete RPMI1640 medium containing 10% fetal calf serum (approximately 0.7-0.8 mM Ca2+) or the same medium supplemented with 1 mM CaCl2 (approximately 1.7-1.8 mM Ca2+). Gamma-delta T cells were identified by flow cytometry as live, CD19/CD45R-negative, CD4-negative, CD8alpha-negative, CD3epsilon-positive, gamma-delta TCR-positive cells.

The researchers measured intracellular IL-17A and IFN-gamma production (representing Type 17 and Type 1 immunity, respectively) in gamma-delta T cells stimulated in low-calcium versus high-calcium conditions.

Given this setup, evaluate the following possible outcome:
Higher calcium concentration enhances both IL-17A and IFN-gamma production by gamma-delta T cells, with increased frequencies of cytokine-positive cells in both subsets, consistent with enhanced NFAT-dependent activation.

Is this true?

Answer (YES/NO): NO